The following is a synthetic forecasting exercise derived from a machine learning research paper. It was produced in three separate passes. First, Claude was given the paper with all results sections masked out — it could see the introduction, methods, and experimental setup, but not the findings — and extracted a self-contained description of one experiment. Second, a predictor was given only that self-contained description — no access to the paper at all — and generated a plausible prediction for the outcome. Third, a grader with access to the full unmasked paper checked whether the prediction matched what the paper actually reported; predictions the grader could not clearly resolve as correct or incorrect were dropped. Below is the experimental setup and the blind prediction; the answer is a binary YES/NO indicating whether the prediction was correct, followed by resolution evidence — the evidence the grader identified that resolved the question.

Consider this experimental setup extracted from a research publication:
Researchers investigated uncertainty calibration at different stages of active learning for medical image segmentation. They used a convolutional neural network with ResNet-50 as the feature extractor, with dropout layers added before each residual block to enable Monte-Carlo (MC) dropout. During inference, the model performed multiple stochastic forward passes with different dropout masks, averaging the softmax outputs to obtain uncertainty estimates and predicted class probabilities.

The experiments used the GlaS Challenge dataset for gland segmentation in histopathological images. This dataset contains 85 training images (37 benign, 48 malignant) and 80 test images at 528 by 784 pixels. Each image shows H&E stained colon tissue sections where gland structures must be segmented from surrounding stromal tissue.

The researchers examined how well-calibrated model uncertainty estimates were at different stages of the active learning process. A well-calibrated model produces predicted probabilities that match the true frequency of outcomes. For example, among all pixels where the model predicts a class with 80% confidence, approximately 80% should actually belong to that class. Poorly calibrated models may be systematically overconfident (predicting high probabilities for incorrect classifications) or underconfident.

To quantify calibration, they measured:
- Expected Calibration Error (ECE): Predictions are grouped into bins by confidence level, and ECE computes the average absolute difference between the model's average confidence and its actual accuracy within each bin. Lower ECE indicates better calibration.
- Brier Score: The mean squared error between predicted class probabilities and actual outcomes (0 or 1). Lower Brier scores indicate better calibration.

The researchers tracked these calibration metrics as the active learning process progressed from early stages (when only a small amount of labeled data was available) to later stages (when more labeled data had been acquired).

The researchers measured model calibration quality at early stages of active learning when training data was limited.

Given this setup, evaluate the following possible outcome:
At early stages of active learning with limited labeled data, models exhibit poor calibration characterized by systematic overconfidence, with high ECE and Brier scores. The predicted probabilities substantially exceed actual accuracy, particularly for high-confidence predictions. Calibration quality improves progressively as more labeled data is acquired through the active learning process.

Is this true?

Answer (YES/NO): YES